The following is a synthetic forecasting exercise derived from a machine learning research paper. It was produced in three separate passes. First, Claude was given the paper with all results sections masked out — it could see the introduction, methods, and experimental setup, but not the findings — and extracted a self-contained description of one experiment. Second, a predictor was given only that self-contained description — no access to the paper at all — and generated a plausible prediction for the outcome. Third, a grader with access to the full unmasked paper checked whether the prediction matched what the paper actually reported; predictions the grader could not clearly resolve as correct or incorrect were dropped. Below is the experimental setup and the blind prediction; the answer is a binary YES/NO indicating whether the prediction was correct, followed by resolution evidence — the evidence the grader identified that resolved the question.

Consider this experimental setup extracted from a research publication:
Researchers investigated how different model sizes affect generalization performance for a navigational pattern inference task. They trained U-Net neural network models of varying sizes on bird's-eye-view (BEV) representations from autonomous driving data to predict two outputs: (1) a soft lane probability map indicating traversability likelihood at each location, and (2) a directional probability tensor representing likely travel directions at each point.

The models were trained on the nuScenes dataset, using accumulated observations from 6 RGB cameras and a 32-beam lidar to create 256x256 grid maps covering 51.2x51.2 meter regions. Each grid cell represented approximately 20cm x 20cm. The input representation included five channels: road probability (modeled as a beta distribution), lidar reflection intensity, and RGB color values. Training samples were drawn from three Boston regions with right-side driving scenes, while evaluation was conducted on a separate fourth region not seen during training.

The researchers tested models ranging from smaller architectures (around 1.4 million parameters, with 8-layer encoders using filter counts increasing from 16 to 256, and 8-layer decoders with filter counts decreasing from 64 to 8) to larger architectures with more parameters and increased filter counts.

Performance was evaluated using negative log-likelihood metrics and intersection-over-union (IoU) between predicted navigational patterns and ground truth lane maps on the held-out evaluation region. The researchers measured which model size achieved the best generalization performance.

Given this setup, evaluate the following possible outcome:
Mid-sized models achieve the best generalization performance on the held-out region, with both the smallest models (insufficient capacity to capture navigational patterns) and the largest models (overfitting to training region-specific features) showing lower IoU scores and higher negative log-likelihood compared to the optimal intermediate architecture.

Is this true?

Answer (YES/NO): NO